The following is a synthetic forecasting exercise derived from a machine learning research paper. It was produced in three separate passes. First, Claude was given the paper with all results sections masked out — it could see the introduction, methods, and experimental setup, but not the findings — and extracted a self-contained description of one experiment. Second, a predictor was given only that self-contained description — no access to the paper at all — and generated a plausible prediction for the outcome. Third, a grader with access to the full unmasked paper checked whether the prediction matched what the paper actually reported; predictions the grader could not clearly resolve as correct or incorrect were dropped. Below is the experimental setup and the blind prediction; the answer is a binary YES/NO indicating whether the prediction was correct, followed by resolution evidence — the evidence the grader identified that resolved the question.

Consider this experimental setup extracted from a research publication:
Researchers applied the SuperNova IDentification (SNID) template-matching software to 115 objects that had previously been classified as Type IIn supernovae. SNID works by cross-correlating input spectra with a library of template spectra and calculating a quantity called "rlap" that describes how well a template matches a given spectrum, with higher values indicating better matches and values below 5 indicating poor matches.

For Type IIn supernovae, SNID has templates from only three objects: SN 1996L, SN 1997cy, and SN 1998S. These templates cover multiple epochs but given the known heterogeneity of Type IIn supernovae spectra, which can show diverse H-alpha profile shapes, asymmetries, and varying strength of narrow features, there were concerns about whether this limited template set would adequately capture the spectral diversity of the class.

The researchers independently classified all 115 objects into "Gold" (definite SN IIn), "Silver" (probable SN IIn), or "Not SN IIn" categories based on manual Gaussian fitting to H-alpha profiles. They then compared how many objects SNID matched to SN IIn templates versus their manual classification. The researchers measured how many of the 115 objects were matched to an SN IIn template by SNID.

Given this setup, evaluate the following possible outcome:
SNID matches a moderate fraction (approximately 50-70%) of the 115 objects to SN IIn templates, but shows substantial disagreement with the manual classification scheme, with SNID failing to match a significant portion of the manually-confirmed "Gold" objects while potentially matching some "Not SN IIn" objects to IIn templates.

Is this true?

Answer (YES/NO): NO